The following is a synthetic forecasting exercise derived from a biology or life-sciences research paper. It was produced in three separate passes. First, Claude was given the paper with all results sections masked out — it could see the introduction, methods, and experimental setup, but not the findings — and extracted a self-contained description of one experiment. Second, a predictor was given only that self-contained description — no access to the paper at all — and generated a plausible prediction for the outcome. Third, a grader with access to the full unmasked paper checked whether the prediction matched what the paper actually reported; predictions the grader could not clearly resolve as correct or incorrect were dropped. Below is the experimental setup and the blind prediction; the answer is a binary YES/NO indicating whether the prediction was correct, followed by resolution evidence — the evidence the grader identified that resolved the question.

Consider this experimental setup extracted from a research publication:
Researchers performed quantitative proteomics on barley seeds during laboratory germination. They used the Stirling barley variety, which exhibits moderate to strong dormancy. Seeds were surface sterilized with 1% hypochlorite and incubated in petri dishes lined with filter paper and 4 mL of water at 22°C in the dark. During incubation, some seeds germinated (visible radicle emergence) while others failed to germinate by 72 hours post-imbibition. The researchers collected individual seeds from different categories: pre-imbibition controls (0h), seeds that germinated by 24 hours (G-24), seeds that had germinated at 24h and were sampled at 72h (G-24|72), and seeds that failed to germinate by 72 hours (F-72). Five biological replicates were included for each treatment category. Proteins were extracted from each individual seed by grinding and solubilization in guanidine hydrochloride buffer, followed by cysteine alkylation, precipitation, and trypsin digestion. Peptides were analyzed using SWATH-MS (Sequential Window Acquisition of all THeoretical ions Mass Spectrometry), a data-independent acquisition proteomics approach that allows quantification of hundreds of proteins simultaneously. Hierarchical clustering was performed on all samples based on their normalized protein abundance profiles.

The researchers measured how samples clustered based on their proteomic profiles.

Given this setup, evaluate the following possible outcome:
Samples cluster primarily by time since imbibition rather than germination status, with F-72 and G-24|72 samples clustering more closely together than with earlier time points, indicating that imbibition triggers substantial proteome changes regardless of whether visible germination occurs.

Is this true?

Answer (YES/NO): NO